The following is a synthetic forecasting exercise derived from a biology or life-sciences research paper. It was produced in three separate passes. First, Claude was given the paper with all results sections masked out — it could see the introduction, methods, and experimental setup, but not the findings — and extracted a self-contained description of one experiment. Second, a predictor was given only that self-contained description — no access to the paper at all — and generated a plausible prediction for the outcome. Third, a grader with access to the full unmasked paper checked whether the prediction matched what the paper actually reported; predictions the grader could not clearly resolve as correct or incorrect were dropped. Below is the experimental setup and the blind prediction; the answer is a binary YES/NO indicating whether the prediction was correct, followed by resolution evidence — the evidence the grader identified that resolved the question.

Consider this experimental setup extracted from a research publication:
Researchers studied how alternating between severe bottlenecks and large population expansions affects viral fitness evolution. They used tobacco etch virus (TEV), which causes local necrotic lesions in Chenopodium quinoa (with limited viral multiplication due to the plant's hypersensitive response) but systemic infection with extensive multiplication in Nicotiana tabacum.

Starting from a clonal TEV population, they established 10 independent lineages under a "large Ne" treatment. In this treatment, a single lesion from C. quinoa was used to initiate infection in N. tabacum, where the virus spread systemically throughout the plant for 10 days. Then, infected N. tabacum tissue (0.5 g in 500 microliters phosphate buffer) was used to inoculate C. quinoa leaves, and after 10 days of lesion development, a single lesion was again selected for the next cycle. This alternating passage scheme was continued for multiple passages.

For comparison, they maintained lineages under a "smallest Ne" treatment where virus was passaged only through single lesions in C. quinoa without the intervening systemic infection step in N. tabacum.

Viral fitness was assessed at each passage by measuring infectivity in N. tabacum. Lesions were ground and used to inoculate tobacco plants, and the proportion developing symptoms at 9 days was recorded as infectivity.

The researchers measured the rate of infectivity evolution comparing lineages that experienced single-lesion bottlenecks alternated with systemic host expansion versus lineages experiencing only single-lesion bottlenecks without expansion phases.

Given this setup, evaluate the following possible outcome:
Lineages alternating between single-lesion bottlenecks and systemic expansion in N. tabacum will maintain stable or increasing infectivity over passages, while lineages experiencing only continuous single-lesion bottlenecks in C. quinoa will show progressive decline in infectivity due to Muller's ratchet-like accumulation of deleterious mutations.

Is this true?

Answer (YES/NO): YES